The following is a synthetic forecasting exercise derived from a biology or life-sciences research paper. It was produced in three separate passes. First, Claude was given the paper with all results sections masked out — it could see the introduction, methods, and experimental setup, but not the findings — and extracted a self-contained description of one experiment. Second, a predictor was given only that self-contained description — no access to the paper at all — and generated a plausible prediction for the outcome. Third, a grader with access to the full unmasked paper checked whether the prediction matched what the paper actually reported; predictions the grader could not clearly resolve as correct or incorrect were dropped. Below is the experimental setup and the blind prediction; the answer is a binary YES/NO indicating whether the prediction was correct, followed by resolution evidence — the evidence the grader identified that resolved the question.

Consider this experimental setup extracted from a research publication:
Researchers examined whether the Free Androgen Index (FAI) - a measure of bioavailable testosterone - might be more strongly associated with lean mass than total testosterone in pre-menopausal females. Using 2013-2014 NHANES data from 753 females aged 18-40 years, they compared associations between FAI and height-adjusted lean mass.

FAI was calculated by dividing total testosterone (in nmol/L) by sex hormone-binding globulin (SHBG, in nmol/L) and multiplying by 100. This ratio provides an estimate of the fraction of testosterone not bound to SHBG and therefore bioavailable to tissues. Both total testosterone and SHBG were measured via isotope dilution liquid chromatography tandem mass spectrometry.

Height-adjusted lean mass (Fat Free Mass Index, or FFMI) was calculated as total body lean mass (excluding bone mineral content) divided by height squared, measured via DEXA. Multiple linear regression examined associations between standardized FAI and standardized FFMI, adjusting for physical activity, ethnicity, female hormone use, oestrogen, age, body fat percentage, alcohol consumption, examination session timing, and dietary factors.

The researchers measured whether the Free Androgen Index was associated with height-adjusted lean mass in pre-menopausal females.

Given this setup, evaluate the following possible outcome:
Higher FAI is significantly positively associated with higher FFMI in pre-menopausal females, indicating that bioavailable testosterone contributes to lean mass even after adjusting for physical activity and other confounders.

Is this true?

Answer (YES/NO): YES